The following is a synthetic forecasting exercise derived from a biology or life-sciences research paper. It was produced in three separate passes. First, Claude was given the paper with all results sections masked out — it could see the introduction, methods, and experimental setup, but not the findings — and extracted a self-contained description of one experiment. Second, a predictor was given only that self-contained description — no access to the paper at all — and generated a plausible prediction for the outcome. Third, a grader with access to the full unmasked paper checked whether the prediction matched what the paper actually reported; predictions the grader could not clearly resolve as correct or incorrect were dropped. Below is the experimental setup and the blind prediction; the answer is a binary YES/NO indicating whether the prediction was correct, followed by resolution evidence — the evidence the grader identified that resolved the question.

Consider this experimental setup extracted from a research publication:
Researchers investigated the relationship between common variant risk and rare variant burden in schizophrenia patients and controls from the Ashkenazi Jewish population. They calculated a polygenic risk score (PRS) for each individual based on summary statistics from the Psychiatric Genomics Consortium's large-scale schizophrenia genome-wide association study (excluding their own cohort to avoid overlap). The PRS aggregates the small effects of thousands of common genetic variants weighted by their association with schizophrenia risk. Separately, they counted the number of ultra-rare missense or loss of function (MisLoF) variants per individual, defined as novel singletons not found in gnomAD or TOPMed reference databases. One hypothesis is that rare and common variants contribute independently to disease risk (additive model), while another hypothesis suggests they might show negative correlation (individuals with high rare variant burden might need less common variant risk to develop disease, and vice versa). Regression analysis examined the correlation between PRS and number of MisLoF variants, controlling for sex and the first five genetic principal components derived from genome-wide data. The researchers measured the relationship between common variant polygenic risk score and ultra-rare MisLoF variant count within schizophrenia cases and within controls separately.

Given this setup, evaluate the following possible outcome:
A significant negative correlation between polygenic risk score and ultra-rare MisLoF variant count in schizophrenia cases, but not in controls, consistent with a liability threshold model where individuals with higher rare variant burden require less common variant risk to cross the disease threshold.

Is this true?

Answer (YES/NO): YES